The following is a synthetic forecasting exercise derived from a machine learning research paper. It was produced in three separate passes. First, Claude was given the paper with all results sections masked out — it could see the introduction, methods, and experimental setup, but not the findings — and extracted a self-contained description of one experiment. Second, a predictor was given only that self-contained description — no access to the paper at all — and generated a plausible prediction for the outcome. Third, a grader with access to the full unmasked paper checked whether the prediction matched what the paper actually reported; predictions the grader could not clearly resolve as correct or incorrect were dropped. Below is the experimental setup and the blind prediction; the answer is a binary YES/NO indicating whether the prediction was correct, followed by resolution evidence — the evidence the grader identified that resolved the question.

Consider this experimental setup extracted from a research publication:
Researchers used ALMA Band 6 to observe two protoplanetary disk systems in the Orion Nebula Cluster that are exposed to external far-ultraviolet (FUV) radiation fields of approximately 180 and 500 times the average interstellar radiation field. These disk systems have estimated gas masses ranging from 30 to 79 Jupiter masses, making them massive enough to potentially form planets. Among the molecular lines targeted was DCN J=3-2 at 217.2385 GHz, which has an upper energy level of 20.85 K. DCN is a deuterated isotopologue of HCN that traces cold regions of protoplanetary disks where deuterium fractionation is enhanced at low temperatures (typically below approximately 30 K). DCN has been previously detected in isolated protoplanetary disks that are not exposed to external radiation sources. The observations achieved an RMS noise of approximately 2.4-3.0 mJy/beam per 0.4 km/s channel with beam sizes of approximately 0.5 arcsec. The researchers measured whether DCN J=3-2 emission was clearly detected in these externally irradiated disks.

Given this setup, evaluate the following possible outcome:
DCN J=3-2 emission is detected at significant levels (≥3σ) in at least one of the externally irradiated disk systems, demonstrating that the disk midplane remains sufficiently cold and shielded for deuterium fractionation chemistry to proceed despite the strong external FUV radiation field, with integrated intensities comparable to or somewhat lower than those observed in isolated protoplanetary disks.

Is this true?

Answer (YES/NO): NO